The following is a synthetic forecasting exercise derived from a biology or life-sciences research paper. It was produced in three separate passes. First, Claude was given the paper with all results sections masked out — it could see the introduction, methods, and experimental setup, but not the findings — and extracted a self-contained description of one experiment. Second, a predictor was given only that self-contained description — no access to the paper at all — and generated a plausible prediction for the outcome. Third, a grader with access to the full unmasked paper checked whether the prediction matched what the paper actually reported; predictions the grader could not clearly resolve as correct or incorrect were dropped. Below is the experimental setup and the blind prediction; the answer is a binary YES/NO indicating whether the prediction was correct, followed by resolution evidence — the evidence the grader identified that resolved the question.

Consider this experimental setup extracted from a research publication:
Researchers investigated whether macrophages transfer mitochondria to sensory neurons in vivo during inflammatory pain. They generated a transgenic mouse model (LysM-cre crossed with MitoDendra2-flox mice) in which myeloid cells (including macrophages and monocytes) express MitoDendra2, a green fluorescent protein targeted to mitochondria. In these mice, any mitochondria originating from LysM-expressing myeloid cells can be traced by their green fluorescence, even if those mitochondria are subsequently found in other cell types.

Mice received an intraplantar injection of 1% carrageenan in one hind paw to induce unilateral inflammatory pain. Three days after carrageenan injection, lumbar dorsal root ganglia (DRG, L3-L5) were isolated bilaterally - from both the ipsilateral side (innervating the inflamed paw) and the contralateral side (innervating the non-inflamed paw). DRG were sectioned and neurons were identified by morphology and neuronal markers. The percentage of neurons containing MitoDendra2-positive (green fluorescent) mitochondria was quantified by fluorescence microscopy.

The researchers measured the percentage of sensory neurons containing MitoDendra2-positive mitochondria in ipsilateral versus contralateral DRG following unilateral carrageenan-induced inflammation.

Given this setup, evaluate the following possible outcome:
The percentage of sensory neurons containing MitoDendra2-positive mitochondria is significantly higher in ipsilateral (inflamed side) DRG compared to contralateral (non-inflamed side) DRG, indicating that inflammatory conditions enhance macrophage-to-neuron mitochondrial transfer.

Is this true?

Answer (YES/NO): YES